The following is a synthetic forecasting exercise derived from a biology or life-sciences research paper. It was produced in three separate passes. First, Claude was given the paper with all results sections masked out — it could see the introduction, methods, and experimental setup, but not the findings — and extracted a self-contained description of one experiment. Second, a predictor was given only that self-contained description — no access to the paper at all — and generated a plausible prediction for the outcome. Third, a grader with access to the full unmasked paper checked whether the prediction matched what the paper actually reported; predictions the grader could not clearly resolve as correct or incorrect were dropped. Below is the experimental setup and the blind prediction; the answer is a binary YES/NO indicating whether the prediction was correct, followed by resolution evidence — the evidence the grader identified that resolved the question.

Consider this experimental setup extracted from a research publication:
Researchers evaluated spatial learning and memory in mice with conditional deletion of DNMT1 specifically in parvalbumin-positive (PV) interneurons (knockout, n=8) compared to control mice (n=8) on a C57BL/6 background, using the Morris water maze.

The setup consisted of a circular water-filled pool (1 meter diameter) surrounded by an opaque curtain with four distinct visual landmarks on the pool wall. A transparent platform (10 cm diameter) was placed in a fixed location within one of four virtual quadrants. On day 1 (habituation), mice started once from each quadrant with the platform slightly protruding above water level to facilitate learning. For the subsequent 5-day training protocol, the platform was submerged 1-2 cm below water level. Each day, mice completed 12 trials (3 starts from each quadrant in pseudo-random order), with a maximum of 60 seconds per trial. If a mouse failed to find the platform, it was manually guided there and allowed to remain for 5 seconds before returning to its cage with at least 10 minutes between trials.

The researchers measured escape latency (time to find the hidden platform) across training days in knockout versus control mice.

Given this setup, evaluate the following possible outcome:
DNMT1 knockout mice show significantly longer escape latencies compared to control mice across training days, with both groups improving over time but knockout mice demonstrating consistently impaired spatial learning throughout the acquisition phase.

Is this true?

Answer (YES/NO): NO